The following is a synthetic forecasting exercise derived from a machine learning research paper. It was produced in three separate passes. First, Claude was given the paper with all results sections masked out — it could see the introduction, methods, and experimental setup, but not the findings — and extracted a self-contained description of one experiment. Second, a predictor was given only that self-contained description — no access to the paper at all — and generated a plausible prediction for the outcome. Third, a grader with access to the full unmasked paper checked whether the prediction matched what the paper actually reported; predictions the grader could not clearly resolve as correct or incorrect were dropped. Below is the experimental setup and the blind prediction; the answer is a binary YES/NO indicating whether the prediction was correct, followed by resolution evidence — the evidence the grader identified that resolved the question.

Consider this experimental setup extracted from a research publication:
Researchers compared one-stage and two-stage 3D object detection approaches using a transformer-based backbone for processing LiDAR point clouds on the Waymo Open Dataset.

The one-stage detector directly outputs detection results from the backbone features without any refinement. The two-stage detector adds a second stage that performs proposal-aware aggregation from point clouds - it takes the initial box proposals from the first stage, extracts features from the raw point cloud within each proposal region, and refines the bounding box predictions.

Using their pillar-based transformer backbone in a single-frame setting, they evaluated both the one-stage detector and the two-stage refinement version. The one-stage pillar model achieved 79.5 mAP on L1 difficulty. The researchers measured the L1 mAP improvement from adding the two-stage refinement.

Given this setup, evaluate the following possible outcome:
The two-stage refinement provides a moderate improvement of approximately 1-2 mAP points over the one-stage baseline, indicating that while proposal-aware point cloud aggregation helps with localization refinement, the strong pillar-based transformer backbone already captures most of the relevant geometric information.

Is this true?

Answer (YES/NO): YES